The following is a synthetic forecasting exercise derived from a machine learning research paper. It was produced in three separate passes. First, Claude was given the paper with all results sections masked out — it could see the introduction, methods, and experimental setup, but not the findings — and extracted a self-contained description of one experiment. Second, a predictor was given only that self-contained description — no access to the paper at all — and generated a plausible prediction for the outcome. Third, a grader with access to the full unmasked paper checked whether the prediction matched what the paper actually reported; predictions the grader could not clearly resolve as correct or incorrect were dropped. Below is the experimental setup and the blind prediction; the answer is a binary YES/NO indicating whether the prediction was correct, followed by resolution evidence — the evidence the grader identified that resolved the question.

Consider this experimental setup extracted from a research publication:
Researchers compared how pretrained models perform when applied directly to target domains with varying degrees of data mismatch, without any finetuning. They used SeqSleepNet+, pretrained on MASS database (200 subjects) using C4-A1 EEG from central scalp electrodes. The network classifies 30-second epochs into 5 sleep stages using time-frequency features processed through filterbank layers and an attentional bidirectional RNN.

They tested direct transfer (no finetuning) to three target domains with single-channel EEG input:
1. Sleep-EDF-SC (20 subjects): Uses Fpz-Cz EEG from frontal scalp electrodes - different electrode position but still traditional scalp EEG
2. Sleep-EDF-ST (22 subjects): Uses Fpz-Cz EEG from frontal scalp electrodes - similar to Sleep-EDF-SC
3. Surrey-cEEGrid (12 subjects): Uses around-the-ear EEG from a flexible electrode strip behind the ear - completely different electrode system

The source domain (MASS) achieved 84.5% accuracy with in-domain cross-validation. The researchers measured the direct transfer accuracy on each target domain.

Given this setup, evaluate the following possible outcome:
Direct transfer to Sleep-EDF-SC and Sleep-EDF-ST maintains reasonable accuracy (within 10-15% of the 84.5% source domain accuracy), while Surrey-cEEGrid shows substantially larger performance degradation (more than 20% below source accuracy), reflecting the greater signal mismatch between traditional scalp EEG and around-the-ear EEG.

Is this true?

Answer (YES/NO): YES